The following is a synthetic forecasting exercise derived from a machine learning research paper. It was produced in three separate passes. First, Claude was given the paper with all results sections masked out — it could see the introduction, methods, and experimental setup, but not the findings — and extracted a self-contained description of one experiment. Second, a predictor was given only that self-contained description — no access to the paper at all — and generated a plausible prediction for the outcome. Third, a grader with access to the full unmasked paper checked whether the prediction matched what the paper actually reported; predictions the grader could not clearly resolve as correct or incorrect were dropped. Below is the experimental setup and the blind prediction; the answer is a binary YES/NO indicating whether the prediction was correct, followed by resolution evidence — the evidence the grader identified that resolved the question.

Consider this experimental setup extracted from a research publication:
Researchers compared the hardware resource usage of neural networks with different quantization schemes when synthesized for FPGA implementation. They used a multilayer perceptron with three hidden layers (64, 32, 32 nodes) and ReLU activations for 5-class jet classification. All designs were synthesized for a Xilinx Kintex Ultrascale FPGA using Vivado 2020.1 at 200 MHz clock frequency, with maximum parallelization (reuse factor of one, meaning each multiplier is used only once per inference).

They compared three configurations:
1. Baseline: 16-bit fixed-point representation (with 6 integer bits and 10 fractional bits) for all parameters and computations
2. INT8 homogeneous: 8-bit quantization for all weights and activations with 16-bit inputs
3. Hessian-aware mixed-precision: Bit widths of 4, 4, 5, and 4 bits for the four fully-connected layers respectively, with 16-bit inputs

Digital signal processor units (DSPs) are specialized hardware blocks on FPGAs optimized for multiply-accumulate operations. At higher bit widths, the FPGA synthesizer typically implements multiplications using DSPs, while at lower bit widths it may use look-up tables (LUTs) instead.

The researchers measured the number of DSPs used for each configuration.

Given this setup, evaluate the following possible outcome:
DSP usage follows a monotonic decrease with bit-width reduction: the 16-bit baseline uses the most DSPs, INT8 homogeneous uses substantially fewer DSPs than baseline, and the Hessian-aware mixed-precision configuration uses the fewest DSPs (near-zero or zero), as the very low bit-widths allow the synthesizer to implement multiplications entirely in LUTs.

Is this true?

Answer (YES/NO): NO